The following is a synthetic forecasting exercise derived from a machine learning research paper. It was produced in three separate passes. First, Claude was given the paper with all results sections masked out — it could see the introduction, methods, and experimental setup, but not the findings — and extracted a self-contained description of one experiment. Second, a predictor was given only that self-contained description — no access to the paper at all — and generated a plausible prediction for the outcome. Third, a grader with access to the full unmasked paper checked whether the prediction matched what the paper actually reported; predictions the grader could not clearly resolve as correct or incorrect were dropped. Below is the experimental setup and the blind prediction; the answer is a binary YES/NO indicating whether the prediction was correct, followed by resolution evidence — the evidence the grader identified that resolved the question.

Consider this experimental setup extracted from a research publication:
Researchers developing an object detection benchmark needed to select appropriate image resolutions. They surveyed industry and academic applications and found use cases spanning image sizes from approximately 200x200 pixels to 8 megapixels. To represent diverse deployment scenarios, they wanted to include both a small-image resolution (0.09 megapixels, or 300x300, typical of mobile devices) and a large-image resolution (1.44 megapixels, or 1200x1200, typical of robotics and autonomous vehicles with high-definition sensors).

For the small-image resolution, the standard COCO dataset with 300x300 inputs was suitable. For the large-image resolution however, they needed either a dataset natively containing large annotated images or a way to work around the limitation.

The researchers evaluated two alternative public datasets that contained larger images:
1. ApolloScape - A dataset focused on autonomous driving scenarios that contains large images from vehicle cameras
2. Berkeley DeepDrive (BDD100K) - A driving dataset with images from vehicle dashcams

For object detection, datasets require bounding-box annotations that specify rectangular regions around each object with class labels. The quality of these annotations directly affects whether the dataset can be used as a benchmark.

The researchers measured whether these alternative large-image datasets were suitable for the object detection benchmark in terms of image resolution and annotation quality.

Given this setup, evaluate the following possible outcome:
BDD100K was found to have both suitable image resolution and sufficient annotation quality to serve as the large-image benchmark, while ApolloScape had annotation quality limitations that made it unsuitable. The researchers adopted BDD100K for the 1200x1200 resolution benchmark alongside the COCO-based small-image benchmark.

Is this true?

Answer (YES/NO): NO